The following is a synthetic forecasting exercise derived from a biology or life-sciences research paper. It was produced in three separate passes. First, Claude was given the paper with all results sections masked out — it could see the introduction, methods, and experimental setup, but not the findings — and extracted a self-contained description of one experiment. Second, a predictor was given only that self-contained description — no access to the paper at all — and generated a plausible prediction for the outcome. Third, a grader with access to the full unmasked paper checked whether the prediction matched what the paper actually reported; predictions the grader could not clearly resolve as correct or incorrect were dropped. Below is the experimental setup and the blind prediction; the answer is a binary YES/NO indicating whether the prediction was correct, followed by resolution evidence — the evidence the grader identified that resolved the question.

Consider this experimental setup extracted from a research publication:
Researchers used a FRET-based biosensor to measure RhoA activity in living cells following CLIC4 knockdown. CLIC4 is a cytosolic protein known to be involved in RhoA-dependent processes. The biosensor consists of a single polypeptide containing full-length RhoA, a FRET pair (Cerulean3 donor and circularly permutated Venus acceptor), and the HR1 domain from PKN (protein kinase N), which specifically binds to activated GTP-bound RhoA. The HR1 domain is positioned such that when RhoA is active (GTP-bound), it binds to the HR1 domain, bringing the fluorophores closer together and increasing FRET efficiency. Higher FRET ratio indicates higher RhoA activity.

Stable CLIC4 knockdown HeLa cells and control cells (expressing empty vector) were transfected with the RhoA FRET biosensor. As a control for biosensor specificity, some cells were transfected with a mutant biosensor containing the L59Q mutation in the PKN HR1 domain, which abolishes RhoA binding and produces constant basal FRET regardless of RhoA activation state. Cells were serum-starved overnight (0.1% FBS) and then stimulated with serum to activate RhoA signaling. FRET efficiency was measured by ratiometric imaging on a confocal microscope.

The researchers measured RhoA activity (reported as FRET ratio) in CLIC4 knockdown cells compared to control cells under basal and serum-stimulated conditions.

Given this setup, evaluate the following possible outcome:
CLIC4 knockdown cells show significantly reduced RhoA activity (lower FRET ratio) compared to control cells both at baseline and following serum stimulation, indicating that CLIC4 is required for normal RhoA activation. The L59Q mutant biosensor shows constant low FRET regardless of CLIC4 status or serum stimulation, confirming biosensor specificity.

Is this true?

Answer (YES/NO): NO